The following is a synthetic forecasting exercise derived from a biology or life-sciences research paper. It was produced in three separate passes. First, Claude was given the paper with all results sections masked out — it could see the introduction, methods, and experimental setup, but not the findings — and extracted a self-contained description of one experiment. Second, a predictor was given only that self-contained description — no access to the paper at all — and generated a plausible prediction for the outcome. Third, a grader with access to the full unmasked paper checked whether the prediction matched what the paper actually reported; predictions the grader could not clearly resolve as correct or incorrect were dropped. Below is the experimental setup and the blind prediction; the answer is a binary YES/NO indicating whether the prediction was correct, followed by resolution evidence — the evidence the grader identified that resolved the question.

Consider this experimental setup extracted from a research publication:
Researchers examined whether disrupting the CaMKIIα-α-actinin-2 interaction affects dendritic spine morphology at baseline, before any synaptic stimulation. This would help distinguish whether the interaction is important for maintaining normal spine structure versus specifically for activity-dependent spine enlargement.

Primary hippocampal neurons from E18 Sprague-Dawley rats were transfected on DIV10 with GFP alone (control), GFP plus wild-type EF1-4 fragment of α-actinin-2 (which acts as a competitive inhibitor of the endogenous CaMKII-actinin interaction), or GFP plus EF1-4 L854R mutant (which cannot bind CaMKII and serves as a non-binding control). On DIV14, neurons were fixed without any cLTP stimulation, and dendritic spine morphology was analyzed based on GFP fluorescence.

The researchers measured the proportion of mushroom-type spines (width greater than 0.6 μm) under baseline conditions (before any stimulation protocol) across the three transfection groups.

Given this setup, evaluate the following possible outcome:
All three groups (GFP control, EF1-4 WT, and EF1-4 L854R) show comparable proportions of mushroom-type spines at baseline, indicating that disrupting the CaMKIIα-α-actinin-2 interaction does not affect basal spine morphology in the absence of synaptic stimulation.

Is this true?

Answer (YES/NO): YES